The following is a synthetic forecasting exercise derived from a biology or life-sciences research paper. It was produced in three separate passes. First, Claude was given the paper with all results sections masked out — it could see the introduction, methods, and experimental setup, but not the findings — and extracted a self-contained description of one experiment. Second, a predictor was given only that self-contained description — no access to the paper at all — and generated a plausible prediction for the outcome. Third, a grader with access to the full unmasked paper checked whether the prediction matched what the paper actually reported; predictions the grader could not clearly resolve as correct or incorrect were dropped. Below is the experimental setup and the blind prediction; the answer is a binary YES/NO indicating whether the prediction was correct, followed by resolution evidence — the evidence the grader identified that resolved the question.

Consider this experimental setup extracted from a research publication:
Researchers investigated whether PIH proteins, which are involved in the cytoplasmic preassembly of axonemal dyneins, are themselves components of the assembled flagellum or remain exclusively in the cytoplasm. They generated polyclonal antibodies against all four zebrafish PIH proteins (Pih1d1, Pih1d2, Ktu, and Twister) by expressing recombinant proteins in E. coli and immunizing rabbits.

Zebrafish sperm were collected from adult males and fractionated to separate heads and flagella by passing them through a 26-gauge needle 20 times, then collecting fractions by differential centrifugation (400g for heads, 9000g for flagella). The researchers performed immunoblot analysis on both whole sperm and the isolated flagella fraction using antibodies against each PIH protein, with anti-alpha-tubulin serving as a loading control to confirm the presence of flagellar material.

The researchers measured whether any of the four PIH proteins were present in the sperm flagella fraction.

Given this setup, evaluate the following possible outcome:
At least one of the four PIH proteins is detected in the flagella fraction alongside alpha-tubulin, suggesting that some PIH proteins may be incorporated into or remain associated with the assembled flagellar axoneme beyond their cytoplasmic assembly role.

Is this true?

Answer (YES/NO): NO